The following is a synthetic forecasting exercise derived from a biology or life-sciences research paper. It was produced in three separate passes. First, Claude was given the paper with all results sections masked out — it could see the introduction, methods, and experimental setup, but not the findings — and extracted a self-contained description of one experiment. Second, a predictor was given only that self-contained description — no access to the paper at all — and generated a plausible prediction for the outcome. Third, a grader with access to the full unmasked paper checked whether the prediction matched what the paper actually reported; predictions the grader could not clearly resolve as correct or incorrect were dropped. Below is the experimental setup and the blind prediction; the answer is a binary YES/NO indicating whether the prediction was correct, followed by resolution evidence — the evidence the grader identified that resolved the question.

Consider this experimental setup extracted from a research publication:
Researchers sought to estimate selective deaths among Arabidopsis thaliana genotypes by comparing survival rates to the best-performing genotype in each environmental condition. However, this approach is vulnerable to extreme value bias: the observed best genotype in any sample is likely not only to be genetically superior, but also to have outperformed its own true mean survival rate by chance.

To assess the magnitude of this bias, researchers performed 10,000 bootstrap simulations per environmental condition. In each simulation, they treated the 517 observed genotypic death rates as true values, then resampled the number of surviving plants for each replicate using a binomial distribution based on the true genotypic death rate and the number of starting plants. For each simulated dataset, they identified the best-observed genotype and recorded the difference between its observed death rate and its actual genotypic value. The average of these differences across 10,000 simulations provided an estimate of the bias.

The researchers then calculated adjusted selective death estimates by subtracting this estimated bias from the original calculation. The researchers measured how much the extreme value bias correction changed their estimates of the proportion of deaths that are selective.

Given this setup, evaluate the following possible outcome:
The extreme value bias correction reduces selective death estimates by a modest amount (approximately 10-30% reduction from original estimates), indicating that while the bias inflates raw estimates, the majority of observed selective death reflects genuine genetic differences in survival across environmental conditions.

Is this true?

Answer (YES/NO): NO